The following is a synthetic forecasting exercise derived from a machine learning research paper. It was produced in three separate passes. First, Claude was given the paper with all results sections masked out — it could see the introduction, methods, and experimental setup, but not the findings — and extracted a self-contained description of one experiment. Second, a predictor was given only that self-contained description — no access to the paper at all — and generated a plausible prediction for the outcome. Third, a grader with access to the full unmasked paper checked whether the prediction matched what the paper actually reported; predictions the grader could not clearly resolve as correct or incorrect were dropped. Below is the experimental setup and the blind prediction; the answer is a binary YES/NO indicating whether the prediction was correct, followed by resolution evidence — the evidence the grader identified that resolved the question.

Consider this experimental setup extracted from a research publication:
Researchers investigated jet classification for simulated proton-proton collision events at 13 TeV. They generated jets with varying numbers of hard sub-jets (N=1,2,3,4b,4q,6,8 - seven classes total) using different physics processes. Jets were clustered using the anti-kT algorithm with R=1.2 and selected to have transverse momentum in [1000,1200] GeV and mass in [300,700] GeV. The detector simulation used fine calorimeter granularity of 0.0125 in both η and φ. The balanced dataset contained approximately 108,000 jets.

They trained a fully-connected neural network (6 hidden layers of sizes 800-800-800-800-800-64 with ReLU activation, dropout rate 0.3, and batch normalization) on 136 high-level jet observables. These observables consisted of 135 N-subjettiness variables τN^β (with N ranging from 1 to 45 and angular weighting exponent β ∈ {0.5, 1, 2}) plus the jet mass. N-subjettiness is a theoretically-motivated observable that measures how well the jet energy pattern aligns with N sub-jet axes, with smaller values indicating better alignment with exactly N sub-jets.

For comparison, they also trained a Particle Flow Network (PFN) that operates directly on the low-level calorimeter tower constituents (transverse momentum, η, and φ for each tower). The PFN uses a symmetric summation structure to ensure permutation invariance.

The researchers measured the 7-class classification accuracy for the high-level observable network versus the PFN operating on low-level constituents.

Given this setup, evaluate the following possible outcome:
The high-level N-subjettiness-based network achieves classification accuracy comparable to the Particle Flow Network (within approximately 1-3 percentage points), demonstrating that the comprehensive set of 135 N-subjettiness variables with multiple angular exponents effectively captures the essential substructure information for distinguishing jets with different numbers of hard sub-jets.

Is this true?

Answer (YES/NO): NO